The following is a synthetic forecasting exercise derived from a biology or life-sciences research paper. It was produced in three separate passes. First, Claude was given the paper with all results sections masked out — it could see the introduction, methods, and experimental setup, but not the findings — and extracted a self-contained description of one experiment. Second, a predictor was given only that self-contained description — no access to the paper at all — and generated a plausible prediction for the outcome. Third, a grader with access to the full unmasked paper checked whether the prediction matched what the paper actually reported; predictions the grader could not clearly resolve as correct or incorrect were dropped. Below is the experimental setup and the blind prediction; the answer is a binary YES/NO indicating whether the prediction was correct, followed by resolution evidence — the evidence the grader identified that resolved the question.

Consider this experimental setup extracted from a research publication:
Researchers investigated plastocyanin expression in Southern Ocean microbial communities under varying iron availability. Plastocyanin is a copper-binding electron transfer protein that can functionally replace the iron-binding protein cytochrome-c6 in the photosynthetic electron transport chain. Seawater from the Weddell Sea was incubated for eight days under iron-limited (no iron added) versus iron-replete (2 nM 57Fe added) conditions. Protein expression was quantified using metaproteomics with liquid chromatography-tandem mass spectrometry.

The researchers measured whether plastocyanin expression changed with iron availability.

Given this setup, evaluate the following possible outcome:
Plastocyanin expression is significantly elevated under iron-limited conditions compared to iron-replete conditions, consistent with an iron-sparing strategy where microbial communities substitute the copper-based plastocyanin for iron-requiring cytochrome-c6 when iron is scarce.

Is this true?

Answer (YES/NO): NO